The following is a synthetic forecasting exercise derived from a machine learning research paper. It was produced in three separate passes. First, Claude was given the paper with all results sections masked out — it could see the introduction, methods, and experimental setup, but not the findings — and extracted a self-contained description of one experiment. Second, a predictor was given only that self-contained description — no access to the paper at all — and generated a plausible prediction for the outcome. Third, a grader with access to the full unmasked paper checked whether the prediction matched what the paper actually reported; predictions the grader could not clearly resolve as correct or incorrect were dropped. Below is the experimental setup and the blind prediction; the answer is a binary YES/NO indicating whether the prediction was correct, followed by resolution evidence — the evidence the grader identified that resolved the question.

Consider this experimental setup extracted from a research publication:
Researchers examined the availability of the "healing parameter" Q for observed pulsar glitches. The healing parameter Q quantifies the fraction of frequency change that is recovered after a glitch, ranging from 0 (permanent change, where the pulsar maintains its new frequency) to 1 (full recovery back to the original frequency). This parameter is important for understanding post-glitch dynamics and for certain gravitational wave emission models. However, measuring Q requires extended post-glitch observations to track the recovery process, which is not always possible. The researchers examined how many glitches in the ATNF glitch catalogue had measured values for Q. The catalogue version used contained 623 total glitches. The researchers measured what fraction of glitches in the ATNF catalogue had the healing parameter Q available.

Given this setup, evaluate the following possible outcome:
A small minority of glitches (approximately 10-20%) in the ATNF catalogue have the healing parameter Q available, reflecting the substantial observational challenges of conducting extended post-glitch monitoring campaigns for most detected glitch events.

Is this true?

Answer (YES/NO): YES